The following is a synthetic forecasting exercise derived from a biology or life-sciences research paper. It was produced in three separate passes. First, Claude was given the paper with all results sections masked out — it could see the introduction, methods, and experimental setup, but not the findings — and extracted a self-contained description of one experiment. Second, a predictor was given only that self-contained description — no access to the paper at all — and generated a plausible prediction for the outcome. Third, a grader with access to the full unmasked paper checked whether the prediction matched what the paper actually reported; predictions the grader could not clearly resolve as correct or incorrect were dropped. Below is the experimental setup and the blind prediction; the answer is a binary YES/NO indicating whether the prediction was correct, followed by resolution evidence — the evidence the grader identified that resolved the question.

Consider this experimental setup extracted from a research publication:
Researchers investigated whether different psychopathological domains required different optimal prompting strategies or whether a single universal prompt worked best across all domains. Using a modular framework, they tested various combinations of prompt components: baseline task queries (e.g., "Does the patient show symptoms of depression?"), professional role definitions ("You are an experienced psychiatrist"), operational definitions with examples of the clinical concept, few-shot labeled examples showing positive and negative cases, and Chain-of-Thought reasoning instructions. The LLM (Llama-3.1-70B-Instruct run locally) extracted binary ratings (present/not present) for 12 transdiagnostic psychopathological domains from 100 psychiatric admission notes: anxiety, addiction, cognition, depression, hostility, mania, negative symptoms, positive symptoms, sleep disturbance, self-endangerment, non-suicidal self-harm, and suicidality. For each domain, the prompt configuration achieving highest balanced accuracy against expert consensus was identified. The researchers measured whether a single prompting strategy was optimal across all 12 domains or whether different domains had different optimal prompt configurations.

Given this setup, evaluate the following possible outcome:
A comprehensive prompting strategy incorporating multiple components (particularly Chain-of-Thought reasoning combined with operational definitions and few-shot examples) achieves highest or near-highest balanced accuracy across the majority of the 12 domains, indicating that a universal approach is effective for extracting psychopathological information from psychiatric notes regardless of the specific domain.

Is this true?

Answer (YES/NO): NO